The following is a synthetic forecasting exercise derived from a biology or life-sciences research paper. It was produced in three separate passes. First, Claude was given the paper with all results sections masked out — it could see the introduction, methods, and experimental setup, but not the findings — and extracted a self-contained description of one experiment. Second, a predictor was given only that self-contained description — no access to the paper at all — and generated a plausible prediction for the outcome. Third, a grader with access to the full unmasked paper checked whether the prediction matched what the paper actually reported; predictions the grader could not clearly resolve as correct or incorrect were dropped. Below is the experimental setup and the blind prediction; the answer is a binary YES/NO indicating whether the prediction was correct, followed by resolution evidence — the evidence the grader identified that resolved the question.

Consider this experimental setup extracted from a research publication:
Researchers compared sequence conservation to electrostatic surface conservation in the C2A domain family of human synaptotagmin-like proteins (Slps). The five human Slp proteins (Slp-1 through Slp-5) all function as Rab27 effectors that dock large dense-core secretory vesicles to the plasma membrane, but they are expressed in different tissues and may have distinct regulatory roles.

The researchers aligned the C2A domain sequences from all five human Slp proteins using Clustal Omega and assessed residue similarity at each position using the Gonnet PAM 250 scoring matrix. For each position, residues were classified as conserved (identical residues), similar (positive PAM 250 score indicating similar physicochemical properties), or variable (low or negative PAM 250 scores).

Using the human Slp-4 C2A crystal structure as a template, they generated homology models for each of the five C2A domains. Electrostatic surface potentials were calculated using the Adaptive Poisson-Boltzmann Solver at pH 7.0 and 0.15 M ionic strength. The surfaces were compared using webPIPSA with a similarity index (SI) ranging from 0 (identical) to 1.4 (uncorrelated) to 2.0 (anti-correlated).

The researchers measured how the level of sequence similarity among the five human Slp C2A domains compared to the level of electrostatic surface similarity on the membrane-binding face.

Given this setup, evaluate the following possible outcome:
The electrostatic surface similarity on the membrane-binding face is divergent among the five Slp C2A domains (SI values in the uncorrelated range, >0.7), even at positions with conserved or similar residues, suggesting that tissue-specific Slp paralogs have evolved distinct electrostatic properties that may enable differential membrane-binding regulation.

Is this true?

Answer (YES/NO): NO